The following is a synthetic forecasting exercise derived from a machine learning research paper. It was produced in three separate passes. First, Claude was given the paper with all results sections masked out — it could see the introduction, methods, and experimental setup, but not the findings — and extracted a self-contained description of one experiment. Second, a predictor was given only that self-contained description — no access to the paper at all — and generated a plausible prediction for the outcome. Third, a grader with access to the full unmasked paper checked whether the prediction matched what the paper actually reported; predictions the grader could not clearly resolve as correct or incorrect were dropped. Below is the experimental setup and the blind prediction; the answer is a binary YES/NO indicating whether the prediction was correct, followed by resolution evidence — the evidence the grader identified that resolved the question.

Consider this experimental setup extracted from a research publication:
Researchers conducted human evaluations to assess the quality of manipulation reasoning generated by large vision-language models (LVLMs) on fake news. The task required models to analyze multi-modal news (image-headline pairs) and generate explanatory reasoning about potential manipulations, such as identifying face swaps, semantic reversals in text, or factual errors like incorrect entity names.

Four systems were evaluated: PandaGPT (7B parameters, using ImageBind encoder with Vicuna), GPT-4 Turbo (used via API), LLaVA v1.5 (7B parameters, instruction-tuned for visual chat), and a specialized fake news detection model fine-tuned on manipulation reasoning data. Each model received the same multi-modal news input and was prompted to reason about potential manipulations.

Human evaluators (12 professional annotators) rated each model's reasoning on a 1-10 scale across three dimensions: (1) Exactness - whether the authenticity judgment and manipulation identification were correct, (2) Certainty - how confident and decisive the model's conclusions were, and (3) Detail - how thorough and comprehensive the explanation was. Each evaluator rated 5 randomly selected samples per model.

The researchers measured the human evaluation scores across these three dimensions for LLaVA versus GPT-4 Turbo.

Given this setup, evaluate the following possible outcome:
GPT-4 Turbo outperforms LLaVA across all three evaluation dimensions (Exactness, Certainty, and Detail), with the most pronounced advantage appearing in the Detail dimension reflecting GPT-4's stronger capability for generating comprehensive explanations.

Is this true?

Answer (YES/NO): NO